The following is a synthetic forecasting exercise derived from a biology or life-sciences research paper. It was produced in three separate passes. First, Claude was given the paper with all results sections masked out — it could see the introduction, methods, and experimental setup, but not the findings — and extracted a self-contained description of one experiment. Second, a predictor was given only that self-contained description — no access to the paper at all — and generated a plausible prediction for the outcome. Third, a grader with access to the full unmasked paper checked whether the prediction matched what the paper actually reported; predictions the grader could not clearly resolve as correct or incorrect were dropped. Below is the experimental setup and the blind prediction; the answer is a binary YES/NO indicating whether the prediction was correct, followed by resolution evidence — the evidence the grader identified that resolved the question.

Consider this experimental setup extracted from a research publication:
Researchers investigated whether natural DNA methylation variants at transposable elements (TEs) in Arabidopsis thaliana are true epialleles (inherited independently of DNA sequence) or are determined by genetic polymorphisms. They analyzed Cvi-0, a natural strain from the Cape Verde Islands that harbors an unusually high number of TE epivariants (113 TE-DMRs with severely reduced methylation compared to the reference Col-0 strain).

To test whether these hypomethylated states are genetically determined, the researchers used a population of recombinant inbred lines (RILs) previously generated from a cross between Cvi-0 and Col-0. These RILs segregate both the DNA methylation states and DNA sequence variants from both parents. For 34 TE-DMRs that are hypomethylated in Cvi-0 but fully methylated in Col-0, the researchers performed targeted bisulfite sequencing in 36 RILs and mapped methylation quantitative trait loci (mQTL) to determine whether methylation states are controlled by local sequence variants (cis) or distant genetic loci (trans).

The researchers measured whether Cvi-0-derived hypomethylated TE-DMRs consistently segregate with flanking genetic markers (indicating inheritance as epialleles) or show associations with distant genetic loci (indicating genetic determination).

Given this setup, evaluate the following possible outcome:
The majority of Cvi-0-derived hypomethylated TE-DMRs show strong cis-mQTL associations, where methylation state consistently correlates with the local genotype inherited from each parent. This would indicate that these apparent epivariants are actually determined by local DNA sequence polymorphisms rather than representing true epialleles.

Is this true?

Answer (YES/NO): NO